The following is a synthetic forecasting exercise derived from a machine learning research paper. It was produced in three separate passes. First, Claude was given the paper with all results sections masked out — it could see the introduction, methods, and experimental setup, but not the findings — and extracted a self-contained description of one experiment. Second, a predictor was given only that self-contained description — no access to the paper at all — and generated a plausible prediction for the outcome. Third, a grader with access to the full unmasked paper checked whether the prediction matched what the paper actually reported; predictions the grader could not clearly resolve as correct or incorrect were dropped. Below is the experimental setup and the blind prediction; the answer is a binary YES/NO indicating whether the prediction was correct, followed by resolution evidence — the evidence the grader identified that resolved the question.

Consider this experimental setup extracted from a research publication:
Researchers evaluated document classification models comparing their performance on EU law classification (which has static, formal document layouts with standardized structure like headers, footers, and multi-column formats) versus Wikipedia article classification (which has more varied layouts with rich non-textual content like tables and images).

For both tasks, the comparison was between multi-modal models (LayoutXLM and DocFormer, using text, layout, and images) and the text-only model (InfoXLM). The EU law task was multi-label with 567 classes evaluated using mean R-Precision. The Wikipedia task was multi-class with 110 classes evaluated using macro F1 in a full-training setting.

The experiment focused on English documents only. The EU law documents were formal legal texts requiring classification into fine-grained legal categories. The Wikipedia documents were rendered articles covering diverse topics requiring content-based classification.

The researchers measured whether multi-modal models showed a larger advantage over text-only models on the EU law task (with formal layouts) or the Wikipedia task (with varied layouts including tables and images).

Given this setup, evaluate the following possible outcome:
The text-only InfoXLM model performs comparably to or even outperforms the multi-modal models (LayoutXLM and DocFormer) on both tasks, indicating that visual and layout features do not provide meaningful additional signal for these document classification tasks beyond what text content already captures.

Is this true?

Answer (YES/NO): YES